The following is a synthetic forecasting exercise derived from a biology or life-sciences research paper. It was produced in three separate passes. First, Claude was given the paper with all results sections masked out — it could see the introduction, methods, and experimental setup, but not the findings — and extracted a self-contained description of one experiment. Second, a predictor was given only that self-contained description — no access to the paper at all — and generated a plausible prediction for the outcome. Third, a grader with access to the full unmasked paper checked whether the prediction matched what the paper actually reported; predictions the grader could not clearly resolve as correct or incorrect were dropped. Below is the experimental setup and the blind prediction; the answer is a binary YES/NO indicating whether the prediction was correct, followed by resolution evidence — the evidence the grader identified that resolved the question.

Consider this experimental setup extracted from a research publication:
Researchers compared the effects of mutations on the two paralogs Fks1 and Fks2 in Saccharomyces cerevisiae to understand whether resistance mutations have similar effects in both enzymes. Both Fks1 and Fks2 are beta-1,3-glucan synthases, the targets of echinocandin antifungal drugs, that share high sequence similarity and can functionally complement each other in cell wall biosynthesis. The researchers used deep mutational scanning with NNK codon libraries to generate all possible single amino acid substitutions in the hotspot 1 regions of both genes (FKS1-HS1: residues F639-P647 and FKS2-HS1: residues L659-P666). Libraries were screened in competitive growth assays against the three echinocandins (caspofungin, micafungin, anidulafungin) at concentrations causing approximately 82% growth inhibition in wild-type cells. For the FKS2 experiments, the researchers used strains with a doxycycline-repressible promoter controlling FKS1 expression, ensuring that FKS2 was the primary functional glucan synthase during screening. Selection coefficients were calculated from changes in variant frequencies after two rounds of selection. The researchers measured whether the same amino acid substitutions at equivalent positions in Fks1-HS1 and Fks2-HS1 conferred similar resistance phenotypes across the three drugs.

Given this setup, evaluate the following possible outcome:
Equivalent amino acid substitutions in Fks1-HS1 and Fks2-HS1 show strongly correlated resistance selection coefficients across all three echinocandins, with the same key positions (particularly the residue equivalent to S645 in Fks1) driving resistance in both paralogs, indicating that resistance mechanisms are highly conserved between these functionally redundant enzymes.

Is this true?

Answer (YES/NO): NO